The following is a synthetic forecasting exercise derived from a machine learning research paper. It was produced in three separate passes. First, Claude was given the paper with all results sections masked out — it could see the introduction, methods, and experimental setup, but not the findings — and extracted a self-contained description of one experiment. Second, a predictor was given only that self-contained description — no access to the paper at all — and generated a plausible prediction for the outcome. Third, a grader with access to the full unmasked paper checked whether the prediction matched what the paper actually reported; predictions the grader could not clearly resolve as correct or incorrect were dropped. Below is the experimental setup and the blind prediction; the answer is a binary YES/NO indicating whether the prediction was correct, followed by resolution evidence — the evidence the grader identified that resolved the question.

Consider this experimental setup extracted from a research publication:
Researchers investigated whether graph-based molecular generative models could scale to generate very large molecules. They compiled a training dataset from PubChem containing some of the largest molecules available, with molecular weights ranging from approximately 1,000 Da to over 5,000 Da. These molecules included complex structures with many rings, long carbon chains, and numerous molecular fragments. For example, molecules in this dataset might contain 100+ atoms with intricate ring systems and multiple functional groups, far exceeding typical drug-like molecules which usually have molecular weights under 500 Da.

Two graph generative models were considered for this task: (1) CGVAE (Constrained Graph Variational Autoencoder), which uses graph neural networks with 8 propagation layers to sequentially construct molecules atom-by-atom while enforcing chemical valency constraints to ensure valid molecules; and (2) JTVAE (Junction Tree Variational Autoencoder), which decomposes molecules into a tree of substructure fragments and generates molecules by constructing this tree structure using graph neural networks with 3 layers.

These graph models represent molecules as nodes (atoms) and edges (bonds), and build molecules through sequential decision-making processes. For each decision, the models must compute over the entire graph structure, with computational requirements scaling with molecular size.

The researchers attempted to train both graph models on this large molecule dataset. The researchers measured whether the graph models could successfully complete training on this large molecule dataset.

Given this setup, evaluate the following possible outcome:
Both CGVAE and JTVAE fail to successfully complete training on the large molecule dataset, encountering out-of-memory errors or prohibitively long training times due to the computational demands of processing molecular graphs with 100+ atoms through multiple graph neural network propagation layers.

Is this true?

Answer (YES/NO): NO